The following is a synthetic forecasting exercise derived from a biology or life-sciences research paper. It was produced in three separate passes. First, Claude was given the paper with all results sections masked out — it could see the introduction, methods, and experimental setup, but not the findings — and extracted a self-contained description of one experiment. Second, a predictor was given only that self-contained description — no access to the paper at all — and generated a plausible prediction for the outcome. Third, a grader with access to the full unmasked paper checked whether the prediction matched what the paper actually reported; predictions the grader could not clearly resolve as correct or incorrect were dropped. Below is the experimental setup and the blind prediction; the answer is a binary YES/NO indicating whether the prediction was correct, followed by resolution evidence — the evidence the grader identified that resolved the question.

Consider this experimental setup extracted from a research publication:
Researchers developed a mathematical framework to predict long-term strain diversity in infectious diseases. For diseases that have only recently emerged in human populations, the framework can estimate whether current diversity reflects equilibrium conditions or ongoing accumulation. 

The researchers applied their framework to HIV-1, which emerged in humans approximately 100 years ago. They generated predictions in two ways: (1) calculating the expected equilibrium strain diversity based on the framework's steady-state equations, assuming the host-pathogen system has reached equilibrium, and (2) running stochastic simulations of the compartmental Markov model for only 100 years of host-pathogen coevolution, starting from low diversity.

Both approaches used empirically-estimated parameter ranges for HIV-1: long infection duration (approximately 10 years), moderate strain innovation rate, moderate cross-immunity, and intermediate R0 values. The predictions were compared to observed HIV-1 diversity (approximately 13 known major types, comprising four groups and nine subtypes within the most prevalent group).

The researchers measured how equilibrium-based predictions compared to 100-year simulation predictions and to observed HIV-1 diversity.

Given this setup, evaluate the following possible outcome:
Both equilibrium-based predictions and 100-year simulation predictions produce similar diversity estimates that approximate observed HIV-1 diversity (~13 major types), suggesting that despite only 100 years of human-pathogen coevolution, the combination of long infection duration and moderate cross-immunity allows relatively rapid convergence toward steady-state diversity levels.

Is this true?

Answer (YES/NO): NO